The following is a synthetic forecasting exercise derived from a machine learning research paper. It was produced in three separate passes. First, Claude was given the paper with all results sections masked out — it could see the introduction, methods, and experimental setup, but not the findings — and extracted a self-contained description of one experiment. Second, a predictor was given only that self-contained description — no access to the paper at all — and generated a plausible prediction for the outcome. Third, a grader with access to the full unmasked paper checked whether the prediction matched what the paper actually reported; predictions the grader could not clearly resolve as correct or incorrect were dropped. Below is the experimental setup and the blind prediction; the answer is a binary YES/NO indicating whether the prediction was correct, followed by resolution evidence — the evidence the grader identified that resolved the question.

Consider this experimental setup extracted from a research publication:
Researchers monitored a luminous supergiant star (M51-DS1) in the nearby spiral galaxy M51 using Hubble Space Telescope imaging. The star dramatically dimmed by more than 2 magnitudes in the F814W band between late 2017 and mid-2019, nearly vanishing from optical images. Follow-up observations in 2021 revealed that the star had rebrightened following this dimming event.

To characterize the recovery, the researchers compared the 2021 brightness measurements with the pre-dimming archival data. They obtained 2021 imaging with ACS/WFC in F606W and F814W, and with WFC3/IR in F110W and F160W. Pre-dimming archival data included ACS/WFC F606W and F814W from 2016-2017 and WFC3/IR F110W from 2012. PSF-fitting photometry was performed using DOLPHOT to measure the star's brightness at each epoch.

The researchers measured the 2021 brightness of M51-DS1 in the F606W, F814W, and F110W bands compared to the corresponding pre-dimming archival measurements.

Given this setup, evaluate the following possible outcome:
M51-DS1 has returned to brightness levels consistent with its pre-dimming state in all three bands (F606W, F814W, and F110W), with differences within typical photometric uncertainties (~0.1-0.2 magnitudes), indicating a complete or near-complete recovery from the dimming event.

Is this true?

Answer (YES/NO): NO